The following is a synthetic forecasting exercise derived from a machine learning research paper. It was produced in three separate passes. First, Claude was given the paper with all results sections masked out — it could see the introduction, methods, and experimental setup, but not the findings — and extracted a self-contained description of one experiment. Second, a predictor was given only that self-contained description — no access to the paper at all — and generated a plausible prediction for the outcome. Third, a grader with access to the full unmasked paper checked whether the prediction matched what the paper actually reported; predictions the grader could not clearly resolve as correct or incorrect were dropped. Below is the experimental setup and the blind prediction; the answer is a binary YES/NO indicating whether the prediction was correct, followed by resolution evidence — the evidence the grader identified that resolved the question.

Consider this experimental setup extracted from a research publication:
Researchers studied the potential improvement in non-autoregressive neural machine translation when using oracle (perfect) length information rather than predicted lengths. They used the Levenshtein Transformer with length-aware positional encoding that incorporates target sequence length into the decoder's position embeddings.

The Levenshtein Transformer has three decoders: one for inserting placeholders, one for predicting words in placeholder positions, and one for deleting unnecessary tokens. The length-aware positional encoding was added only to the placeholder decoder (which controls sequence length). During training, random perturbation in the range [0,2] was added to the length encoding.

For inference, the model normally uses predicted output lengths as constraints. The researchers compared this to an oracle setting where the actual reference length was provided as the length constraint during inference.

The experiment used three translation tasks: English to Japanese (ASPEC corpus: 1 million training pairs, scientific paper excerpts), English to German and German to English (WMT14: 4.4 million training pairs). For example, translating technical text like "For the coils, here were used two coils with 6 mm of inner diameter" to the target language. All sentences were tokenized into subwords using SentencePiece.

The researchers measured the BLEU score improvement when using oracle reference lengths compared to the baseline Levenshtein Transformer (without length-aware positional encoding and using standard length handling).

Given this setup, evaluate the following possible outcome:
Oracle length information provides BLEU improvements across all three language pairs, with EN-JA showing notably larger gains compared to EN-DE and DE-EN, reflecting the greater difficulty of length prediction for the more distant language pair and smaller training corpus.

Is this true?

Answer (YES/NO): NO